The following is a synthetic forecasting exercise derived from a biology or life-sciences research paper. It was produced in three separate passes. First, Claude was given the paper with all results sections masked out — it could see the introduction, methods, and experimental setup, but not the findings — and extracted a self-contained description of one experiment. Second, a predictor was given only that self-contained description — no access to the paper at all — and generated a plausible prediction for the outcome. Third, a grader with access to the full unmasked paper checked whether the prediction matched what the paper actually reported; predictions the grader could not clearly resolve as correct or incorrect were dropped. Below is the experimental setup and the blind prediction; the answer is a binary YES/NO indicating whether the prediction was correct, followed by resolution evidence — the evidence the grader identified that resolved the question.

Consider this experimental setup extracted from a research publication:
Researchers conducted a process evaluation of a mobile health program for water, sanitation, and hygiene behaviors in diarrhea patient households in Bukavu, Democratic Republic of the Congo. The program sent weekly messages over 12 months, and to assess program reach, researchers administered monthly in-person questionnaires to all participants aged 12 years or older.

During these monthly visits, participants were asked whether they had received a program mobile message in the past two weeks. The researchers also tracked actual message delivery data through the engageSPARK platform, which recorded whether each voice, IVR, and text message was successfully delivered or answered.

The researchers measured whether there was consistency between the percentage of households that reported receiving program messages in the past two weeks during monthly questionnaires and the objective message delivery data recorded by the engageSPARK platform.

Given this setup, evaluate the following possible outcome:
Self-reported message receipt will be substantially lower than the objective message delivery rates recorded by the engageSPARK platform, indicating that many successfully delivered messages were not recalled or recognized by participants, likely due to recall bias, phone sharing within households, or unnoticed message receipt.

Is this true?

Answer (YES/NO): YES